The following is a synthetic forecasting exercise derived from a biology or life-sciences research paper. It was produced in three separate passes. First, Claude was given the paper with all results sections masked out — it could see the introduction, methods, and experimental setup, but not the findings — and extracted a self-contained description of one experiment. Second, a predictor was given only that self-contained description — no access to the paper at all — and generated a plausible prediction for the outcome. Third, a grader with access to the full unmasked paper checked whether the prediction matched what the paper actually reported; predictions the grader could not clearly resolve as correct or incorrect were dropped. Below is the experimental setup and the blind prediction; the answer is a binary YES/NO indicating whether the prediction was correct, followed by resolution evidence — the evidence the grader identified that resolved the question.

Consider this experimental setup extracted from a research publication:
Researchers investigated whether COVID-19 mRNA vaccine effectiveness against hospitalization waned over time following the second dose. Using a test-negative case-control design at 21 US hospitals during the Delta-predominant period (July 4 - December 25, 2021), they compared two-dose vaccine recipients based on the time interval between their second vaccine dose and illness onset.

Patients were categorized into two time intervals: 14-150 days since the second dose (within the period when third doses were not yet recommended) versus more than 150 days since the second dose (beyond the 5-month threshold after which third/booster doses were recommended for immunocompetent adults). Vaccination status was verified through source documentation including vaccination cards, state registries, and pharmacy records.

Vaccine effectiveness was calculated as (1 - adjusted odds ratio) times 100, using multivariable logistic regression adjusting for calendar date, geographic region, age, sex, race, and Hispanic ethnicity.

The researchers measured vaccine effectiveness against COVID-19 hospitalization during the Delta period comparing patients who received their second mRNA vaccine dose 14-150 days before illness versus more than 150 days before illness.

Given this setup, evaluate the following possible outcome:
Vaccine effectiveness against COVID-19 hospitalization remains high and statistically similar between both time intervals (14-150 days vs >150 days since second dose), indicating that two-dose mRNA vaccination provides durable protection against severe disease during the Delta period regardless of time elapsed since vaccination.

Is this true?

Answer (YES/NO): NO